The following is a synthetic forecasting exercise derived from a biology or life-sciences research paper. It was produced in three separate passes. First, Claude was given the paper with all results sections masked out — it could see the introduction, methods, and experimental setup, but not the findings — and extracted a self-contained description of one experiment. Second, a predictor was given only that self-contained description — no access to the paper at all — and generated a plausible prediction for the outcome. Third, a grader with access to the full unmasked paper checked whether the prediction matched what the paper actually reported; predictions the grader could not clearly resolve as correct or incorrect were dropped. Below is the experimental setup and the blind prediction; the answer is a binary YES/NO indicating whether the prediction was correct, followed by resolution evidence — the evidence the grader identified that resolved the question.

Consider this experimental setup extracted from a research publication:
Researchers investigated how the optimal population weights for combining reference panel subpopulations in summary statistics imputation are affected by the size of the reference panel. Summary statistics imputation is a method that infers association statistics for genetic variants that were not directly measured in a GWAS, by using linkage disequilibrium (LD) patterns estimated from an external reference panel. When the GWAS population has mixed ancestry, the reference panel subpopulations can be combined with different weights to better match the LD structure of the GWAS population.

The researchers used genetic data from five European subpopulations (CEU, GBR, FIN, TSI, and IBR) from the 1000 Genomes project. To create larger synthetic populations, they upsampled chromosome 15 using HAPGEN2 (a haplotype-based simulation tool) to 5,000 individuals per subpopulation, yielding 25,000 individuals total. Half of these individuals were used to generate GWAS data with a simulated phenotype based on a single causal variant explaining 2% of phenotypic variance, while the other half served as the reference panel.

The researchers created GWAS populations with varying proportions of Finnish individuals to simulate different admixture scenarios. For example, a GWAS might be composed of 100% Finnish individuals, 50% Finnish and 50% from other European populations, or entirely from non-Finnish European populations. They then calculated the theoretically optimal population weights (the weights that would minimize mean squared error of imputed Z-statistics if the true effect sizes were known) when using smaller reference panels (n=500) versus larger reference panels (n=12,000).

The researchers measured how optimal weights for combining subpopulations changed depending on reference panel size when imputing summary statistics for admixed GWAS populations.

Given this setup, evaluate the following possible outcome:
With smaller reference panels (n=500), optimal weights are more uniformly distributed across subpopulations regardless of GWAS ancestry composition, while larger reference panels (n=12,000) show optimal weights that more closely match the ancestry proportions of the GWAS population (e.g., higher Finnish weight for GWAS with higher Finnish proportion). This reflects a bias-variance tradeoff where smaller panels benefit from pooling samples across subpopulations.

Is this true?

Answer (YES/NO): YES